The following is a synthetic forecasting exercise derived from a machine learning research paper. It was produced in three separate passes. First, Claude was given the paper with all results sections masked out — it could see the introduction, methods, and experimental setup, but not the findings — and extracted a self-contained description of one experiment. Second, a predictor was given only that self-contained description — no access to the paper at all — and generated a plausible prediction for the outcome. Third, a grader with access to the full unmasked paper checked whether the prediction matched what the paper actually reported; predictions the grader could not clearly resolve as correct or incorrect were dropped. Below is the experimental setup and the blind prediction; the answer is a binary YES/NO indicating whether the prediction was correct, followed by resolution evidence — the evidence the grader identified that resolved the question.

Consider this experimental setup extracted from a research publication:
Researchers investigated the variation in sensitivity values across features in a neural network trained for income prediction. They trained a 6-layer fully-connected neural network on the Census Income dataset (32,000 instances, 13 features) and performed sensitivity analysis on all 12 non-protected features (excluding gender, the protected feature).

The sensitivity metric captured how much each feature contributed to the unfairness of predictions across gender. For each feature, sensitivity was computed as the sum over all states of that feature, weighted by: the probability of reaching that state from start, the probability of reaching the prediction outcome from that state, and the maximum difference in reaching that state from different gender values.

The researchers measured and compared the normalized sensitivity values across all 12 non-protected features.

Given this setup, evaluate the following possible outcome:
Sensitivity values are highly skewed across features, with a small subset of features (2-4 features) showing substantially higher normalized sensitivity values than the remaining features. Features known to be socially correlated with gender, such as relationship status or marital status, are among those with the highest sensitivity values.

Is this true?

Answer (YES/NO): NO